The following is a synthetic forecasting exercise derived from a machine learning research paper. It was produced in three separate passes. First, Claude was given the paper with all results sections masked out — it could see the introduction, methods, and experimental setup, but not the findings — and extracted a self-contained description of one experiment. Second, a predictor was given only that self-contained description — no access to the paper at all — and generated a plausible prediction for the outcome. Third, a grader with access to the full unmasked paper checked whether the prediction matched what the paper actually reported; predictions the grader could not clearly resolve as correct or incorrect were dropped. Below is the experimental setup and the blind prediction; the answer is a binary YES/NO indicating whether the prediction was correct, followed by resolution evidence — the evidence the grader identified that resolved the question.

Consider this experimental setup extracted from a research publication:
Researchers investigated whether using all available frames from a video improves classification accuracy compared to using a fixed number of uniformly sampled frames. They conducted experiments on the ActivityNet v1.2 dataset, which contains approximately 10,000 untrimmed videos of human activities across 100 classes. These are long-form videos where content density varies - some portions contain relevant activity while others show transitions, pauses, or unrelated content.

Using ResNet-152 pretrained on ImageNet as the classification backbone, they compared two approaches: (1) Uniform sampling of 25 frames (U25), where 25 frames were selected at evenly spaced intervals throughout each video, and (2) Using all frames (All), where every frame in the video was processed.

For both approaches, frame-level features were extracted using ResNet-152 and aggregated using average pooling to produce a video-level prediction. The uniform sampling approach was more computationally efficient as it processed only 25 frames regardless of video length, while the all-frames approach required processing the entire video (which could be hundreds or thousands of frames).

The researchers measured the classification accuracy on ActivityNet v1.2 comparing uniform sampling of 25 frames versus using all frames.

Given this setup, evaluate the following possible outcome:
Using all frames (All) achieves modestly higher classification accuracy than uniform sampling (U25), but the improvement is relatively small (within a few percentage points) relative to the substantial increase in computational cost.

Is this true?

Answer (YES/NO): YES